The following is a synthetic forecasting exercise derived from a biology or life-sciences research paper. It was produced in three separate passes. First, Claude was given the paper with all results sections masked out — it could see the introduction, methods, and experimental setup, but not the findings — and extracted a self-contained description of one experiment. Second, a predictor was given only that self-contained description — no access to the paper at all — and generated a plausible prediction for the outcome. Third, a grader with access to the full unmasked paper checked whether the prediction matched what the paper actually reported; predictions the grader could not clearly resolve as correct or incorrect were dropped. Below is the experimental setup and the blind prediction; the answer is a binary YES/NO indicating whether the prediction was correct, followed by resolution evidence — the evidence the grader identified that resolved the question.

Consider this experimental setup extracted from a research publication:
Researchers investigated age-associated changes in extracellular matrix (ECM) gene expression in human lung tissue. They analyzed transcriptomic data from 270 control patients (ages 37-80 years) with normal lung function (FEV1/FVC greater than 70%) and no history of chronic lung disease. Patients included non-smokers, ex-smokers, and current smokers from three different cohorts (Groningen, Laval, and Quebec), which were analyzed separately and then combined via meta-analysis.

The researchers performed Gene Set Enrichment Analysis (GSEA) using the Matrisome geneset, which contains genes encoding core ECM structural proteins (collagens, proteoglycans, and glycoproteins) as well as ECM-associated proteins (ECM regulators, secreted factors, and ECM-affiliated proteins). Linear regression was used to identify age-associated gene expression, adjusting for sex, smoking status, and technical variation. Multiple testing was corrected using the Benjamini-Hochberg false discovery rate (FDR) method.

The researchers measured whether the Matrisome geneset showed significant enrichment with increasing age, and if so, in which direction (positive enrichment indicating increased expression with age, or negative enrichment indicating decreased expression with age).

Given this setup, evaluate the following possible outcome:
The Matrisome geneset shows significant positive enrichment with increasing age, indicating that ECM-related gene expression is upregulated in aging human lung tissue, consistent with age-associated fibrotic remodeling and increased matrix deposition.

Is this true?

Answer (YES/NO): YES